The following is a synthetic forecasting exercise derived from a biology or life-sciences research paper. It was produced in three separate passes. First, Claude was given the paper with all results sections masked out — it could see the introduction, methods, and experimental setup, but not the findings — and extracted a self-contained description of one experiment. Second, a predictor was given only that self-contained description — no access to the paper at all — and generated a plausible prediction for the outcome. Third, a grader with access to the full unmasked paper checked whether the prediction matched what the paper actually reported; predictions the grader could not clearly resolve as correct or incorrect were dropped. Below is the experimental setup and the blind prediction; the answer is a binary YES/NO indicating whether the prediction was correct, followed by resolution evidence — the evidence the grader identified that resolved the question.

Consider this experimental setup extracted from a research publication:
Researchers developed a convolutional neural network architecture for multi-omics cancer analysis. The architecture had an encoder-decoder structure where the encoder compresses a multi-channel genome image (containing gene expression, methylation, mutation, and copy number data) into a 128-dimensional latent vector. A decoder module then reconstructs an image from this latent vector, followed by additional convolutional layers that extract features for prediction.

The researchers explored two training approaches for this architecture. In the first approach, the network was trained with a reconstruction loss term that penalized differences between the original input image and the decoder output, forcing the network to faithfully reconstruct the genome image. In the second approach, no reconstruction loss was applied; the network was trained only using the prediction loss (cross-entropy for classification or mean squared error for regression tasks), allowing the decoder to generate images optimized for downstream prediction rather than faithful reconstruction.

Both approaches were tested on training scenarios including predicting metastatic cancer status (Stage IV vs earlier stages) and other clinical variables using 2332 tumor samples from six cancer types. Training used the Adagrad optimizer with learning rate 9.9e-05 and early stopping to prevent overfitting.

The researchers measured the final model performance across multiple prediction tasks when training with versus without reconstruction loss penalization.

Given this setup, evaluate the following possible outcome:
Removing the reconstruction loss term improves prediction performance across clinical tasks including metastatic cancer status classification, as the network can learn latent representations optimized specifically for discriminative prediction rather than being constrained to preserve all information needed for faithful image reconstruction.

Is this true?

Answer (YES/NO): YES